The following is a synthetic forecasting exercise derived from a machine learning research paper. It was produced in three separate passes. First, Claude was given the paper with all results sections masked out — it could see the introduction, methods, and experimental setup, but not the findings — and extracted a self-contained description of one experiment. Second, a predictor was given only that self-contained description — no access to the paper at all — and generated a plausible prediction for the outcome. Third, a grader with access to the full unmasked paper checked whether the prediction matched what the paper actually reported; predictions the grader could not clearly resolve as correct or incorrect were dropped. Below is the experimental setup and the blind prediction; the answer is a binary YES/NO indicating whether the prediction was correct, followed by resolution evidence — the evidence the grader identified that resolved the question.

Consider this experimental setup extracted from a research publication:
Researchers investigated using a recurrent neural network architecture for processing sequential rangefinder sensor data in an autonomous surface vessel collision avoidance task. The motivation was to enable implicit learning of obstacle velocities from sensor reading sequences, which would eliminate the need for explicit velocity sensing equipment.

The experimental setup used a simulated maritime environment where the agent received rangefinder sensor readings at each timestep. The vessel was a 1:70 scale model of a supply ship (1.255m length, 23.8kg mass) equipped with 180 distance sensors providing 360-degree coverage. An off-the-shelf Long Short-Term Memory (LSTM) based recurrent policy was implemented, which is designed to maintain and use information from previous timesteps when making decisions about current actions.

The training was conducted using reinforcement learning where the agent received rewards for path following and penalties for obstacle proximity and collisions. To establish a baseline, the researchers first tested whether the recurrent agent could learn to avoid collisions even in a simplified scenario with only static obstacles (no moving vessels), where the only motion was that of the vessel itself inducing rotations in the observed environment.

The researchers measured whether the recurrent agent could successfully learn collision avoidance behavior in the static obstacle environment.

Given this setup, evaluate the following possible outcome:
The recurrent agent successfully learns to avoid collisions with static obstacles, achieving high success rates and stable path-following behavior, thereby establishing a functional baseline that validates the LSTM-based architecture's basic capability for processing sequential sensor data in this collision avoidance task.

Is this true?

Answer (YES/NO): NO